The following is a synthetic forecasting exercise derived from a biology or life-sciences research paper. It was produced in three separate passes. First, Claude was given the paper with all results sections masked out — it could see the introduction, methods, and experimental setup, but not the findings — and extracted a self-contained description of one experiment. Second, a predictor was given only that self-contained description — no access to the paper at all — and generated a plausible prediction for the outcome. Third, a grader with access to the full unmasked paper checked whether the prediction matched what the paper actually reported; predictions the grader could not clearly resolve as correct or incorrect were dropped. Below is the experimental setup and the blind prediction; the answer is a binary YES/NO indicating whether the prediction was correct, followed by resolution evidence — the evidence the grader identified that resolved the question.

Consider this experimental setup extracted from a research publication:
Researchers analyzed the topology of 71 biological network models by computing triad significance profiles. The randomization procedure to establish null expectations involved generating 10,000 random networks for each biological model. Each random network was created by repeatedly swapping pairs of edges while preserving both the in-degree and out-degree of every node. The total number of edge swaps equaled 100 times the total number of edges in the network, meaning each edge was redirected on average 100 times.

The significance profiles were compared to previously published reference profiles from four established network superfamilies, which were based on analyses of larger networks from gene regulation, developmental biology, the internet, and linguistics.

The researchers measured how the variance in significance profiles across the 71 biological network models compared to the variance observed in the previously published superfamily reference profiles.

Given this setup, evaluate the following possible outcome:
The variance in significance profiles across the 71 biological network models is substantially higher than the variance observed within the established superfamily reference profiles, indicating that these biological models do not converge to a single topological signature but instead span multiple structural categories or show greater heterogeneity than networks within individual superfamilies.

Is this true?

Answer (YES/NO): YES